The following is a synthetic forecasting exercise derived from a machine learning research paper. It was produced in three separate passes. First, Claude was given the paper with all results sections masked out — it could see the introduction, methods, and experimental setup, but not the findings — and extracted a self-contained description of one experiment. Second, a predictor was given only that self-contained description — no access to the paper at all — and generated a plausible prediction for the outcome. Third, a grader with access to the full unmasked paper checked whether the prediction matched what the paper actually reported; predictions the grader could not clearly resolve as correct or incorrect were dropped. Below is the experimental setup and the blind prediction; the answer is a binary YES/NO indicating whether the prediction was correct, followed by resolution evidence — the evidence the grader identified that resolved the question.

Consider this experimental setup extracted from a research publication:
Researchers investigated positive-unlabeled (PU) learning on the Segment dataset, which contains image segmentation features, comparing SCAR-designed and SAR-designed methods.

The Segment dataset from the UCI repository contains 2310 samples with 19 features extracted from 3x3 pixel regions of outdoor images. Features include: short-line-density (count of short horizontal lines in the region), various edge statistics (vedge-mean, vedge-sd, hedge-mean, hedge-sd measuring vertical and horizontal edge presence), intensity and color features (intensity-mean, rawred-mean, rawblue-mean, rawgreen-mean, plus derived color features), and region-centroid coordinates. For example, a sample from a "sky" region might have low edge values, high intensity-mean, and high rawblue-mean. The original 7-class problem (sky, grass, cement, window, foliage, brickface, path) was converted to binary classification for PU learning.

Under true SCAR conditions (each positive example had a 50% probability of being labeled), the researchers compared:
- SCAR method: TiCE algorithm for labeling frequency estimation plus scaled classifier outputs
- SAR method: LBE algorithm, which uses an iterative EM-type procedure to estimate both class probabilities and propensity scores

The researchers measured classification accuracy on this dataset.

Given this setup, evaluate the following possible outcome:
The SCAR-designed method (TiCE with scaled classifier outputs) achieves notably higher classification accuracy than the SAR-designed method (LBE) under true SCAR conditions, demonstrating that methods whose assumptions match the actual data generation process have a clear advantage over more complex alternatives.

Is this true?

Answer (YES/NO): NO